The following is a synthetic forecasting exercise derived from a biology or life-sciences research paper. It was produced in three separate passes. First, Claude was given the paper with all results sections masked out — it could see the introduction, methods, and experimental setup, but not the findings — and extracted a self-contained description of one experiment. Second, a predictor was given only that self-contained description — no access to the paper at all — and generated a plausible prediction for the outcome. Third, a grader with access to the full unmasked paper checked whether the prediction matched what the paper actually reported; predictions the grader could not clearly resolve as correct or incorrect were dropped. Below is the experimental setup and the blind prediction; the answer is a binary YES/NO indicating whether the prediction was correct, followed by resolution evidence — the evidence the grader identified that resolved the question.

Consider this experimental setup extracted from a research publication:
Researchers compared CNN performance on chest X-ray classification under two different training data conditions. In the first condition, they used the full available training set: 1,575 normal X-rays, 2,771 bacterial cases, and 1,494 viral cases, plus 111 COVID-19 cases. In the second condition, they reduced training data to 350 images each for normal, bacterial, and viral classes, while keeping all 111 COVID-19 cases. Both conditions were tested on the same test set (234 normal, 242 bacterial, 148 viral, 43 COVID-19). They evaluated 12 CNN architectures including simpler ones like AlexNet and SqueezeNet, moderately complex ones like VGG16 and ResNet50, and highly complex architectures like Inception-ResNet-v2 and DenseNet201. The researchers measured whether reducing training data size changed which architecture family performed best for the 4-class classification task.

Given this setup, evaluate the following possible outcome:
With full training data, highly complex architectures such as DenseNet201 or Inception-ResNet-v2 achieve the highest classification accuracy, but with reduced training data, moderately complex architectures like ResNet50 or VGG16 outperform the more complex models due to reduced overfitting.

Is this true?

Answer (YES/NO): NO